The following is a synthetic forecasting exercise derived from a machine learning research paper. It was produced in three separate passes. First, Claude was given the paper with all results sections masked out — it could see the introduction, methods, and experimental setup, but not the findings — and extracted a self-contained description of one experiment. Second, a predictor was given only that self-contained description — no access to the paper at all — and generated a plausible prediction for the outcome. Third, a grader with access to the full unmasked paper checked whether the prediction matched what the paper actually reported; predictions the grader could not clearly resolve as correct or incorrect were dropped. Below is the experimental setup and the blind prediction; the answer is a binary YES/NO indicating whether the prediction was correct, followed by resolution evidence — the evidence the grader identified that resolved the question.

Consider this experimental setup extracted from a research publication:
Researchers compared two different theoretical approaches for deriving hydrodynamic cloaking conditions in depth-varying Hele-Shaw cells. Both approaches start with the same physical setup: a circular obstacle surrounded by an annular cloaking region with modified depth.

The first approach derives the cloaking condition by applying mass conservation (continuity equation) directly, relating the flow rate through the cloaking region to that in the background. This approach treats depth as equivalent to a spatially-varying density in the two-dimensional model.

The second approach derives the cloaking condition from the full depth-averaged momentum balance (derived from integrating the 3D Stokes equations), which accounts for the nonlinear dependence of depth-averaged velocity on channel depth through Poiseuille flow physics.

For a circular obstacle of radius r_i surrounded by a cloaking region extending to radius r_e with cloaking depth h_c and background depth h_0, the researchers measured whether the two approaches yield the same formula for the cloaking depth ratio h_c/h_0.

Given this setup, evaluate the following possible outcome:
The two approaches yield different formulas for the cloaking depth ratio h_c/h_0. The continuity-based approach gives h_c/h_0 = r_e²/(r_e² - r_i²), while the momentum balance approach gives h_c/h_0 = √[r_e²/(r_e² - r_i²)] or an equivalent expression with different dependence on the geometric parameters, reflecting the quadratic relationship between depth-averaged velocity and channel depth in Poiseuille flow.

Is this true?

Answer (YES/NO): NO